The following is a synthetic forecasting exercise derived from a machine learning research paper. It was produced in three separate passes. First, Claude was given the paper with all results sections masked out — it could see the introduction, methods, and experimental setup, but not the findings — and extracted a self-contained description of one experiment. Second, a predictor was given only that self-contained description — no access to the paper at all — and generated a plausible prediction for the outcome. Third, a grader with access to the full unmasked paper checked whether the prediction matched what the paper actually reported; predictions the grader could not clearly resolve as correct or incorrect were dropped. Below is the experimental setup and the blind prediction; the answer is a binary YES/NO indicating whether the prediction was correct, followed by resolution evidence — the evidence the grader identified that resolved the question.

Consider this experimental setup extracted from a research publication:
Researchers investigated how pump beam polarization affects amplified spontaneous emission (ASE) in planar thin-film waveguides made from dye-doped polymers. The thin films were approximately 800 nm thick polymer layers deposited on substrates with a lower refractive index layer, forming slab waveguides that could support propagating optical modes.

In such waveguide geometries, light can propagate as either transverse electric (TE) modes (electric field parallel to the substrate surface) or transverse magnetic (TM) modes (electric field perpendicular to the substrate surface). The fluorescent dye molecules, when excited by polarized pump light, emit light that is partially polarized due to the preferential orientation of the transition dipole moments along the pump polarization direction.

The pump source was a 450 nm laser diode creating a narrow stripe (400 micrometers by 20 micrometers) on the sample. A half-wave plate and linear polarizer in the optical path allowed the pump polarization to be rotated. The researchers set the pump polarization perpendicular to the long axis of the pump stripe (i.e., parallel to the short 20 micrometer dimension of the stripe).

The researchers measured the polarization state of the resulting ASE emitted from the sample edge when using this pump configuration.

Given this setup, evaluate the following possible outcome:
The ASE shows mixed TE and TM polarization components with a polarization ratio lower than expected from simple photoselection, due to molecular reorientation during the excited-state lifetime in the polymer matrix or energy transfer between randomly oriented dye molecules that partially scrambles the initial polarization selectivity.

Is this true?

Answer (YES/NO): NO